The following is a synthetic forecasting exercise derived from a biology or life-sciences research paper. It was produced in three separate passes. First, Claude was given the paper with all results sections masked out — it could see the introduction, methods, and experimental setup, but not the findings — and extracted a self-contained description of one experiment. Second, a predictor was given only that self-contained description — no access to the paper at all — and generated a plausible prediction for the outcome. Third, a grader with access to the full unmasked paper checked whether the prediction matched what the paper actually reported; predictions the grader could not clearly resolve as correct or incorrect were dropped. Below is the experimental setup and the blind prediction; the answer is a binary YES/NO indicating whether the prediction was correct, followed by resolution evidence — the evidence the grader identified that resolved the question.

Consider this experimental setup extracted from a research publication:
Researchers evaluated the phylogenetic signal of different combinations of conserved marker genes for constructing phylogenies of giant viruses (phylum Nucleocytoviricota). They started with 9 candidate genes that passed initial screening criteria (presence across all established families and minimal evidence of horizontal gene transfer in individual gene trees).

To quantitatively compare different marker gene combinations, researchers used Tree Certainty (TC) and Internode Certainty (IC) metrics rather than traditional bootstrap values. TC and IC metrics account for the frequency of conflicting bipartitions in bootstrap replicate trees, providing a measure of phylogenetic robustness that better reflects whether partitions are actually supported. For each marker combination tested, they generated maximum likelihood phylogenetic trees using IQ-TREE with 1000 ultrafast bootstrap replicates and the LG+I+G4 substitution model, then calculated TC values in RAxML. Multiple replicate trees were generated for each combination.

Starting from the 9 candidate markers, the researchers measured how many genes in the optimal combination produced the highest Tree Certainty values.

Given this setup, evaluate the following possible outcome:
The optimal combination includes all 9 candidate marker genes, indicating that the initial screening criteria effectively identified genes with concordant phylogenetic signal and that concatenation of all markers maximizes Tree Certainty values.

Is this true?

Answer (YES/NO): NO